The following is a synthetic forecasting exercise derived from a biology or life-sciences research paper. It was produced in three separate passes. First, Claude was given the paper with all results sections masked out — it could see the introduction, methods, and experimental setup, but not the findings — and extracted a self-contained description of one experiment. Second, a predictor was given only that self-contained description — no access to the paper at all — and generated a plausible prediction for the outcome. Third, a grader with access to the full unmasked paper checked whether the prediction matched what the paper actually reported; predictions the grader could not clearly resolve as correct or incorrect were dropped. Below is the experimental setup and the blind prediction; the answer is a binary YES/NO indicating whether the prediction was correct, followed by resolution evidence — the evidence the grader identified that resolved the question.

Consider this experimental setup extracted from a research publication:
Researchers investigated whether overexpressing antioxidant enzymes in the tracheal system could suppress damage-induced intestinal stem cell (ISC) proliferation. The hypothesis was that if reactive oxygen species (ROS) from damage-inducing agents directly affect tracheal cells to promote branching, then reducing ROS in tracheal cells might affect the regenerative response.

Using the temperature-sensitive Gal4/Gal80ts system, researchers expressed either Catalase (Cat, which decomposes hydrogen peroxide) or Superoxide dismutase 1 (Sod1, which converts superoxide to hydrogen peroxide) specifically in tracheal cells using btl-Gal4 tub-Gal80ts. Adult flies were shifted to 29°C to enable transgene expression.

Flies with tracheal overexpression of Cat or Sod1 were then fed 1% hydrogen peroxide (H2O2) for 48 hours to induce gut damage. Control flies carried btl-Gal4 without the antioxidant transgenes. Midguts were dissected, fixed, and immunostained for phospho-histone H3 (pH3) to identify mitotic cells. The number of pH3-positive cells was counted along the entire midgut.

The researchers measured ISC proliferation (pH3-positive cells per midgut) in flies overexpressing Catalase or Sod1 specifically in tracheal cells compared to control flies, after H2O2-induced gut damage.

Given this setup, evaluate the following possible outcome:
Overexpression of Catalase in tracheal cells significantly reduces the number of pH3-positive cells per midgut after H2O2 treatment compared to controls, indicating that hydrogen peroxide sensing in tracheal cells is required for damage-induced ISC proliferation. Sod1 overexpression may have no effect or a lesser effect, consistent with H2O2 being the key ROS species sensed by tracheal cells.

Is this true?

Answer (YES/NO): NO